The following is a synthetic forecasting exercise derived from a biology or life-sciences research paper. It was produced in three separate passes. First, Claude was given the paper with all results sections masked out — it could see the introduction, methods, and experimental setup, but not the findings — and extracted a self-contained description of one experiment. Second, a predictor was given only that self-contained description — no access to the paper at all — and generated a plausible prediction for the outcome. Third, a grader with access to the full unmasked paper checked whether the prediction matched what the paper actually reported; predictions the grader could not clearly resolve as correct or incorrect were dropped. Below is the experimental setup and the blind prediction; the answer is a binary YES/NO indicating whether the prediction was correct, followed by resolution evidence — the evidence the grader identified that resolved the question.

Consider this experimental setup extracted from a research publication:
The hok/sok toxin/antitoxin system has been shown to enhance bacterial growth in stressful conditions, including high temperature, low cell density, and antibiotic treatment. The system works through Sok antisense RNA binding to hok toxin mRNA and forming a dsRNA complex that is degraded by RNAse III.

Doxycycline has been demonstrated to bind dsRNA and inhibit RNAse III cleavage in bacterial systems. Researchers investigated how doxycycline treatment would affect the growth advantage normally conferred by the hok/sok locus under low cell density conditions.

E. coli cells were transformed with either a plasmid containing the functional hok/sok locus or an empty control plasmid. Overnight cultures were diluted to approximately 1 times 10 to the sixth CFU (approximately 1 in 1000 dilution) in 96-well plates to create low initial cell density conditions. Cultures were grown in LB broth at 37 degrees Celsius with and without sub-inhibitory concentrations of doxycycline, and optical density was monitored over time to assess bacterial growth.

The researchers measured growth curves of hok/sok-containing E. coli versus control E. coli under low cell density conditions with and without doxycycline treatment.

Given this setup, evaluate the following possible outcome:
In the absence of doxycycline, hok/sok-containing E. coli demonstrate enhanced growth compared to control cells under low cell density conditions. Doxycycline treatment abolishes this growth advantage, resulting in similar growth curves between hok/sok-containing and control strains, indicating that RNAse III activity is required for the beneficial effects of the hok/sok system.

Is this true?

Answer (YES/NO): NO